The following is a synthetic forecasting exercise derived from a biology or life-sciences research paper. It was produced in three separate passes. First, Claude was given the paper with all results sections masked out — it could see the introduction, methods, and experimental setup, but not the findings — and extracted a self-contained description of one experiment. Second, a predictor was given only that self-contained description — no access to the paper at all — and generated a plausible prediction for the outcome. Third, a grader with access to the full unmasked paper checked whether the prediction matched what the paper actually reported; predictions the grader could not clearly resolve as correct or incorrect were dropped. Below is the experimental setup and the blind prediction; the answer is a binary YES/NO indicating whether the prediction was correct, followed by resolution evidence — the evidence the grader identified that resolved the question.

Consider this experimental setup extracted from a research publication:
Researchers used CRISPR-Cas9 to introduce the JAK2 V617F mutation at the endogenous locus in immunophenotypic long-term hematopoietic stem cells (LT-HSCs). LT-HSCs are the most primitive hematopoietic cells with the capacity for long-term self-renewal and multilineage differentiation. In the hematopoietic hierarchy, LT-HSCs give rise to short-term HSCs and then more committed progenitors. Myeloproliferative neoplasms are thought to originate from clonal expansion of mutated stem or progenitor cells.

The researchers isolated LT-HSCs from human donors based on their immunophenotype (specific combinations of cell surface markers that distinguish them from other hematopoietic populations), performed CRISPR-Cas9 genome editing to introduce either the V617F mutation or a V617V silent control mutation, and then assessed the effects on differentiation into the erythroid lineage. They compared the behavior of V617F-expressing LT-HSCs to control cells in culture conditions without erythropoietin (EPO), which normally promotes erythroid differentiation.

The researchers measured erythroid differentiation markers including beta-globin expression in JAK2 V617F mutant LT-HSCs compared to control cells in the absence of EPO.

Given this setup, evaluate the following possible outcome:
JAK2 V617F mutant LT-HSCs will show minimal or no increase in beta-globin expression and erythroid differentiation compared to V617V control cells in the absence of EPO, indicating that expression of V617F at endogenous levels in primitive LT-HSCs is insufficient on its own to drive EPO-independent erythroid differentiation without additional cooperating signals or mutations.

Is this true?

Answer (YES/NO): NO